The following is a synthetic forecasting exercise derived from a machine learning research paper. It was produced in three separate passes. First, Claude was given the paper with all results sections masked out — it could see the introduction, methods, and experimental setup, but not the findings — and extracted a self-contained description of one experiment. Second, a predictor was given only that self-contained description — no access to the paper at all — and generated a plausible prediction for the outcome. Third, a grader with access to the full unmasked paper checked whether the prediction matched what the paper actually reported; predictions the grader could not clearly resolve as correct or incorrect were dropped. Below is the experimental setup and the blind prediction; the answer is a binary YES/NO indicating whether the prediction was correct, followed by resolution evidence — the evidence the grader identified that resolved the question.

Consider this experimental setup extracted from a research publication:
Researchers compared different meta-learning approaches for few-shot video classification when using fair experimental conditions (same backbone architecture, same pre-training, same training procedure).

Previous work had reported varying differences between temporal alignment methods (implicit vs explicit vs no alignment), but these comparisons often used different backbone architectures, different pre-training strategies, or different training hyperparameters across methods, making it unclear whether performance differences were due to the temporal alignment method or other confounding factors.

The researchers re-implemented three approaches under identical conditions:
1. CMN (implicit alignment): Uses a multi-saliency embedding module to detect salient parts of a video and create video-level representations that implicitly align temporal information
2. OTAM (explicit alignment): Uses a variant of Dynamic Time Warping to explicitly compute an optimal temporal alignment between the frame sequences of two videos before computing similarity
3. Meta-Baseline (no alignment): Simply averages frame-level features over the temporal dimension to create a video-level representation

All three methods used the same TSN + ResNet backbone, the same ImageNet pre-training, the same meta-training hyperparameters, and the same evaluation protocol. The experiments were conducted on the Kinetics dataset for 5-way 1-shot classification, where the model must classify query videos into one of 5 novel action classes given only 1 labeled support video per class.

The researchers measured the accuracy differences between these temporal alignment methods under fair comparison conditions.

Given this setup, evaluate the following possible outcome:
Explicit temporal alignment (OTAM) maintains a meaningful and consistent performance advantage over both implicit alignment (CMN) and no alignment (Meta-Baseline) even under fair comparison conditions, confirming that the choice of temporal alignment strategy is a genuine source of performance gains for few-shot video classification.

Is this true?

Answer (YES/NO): NO